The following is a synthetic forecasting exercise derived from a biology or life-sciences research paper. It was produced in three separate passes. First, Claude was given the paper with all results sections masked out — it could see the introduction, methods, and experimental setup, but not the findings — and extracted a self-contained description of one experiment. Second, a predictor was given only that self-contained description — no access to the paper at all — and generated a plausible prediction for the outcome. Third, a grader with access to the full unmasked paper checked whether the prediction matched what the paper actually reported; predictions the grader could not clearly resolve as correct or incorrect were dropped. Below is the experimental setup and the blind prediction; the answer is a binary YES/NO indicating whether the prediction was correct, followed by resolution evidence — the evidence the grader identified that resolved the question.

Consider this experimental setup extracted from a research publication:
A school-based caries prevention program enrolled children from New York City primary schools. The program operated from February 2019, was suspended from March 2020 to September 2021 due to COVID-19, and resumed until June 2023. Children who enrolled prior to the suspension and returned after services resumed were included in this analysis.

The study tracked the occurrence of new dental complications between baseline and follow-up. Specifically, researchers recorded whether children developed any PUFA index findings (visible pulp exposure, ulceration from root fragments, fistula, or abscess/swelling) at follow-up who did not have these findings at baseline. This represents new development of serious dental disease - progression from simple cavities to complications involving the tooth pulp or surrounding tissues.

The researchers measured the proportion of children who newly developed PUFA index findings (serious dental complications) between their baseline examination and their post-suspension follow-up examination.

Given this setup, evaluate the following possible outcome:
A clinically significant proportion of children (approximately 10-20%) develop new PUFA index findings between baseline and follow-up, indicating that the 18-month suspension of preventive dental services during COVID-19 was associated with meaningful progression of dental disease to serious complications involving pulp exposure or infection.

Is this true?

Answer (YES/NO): YES